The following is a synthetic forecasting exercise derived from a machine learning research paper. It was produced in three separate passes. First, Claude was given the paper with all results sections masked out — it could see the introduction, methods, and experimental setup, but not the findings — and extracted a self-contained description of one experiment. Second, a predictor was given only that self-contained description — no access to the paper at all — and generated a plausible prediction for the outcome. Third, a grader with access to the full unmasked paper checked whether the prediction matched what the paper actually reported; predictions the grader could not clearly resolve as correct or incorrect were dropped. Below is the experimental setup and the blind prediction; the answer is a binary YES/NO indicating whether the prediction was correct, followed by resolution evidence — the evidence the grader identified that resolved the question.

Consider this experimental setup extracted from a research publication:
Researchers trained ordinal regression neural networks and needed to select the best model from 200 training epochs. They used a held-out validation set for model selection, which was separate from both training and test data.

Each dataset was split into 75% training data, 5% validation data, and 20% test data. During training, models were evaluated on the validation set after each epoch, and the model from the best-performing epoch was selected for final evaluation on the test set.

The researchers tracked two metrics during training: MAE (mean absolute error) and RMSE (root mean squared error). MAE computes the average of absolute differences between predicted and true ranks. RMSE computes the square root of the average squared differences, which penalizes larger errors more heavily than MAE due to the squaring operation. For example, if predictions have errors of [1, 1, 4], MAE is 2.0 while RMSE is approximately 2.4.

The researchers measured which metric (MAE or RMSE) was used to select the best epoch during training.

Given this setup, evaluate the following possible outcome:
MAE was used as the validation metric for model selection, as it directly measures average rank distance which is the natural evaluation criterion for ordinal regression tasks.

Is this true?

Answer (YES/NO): NO